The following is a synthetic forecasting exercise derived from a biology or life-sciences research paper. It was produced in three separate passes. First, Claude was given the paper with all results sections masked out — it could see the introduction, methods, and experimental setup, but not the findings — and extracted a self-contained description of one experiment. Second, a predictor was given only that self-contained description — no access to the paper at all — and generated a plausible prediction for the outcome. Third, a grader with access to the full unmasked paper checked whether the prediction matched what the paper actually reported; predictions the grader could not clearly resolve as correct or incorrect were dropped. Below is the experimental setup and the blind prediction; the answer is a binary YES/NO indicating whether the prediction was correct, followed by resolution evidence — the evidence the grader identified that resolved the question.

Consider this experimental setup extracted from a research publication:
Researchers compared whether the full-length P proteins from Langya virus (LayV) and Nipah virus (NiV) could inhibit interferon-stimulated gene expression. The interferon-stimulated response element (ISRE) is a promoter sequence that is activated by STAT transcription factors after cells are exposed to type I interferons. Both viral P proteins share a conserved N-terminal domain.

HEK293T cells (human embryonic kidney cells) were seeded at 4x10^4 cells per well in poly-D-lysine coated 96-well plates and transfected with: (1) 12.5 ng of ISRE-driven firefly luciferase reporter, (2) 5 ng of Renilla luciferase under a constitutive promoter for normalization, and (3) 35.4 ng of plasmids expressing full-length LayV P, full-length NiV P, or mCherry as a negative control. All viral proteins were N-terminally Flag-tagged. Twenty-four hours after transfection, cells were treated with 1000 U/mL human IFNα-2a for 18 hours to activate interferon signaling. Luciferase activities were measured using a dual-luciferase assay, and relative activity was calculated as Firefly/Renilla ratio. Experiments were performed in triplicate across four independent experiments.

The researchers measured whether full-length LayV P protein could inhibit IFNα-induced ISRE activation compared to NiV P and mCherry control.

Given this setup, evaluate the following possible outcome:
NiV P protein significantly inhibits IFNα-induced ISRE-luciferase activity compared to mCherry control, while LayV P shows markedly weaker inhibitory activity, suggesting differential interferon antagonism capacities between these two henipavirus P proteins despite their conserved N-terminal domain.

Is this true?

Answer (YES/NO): YES